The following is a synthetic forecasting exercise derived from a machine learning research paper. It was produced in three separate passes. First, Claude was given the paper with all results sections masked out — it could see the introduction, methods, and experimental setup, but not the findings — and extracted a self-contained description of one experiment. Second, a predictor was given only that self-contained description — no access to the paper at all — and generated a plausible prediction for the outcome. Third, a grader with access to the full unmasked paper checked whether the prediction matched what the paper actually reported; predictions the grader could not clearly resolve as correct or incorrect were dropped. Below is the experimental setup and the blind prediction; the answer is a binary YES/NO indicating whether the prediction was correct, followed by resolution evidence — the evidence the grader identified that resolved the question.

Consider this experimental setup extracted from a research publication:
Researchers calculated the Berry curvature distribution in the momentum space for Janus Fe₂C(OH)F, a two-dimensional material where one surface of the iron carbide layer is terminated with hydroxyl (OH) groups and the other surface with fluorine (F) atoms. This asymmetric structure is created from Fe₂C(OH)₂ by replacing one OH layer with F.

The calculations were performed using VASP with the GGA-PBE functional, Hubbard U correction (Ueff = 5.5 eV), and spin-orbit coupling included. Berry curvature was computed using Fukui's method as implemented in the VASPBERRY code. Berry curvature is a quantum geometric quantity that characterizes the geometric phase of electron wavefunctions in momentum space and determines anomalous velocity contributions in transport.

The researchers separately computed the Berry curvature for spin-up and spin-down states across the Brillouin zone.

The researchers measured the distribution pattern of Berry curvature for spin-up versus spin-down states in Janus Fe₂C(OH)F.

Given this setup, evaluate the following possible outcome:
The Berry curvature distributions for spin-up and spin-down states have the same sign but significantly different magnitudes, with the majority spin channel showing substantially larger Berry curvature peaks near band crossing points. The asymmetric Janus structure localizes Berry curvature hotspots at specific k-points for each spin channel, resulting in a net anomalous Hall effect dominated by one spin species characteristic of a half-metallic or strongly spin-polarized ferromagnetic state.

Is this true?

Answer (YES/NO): NO